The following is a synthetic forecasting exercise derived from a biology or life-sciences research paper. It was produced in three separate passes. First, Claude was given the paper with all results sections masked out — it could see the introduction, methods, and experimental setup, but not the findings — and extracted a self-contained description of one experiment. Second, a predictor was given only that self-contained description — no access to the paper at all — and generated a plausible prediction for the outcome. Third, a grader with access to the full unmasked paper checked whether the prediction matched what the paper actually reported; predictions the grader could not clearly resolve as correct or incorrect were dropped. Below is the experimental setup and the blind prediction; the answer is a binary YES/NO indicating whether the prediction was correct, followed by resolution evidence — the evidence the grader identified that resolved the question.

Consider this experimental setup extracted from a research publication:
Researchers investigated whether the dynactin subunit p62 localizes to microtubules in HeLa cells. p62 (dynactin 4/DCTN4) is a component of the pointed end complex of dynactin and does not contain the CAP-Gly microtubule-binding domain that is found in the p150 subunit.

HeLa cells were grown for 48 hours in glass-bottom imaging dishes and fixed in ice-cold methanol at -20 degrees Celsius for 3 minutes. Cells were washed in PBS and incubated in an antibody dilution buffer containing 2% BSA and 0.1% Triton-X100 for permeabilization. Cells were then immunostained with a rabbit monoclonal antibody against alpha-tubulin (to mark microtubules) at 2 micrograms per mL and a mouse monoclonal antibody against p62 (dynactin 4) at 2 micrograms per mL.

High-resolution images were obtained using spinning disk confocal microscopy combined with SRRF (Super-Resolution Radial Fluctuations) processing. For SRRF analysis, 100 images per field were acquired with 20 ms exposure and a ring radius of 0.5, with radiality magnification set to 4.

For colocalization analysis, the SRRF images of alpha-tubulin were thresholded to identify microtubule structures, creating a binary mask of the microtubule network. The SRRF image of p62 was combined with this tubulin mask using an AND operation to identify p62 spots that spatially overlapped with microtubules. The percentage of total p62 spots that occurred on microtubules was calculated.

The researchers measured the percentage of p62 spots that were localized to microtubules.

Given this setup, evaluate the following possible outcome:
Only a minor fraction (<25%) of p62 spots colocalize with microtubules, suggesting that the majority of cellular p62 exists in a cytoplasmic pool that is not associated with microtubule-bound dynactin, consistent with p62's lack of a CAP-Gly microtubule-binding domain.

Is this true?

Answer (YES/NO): NO